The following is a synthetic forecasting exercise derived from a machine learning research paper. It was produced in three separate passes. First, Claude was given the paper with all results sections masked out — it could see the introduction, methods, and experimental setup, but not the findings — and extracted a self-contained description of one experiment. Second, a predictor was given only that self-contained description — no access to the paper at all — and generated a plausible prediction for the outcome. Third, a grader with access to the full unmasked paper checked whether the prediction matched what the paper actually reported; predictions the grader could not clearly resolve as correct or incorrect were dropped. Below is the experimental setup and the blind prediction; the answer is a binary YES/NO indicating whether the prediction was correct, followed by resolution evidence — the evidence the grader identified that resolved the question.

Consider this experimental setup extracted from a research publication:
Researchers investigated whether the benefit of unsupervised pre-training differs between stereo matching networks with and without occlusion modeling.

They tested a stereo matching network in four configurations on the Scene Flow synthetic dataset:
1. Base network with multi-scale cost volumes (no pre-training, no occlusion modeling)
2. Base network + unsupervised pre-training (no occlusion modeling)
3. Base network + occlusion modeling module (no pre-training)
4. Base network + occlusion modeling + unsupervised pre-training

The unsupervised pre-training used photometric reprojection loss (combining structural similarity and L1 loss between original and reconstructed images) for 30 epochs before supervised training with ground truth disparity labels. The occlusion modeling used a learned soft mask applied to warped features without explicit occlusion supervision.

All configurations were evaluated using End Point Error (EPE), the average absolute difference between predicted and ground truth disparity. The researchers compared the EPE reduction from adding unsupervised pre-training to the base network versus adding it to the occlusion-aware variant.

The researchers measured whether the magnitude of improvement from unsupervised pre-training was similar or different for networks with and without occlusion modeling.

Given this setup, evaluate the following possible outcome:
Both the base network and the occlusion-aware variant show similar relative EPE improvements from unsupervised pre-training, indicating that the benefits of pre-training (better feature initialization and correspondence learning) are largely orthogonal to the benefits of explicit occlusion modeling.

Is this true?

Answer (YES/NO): NO